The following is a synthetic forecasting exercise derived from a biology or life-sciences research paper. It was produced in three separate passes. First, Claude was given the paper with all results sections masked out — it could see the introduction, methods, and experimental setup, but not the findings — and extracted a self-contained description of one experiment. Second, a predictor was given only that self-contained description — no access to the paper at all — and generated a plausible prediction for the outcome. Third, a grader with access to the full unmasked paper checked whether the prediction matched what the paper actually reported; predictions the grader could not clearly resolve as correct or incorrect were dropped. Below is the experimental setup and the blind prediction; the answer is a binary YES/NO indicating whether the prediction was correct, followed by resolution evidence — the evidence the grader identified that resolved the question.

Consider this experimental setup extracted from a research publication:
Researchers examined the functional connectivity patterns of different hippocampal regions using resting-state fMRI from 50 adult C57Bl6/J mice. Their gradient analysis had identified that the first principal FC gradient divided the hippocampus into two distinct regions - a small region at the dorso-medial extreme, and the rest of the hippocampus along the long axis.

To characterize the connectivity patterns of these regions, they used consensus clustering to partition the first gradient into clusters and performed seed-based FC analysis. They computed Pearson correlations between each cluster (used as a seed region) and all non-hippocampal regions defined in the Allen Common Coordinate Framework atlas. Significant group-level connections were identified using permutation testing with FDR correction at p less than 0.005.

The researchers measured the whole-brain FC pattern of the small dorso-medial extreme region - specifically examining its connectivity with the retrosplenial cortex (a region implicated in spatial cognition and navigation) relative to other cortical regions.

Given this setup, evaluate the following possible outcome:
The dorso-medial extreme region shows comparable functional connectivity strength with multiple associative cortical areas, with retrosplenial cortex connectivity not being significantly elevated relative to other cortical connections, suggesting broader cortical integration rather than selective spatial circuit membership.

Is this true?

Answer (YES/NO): NO